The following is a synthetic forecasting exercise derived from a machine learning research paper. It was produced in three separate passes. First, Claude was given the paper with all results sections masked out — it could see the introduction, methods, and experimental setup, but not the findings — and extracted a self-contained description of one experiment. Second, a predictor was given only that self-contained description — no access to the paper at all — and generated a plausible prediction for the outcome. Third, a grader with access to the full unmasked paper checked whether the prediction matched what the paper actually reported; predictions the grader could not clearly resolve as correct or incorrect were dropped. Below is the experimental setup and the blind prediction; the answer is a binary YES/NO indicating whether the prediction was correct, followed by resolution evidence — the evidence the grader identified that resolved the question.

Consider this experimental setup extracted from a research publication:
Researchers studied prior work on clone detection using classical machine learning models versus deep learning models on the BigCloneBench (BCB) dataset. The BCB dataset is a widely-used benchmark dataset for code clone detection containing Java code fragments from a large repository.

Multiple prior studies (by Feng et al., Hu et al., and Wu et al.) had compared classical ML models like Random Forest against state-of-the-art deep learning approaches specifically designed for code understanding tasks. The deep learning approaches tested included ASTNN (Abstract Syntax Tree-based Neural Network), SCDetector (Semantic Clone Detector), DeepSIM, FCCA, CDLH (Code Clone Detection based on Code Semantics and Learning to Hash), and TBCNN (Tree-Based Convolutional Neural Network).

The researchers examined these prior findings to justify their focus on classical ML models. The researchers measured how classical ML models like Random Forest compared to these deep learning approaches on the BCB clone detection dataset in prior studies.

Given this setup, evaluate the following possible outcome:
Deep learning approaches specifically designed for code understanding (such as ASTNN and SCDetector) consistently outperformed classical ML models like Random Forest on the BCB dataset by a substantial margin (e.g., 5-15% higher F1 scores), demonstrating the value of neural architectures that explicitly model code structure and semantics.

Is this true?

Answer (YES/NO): NO